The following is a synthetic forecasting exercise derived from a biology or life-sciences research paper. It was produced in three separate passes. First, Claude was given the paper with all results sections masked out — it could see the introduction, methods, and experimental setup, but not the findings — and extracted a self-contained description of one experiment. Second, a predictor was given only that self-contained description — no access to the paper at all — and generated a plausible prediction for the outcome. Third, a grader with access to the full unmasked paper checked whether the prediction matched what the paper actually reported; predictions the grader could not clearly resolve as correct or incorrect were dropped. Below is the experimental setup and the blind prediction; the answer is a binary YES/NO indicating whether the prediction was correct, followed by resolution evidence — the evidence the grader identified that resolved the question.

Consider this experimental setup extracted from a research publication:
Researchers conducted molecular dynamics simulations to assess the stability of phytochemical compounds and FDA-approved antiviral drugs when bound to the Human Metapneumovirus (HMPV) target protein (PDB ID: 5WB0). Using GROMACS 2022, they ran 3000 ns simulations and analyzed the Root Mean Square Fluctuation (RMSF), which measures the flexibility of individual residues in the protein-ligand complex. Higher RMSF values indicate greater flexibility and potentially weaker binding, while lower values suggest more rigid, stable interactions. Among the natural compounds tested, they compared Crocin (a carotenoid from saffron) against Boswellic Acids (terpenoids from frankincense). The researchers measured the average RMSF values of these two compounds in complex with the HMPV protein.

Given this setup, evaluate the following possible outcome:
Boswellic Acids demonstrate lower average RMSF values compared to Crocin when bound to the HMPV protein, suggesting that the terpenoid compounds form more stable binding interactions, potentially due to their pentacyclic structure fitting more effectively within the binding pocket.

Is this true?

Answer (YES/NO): NO